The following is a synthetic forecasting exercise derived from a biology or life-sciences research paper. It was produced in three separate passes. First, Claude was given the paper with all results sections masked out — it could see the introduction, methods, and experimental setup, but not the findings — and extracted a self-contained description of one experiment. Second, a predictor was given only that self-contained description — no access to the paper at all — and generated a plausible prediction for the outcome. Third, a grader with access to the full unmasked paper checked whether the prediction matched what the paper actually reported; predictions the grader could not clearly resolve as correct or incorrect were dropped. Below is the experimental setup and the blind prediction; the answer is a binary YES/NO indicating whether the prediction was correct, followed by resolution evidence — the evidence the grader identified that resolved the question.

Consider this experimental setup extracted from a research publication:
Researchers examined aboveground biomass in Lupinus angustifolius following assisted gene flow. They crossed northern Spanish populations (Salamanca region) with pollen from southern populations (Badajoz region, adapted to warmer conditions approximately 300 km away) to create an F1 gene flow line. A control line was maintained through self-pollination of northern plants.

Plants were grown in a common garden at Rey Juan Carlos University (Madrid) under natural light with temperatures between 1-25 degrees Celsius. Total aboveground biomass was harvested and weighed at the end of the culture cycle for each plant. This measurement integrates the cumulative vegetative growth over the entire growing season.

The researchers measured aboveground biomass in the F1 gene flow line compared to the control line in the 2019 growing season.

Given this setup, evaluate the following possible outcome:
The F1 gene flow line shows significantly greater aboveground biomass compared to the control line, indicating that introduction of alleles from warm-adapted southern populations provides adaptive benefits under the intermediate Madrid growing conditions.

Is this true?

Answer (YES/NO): NO